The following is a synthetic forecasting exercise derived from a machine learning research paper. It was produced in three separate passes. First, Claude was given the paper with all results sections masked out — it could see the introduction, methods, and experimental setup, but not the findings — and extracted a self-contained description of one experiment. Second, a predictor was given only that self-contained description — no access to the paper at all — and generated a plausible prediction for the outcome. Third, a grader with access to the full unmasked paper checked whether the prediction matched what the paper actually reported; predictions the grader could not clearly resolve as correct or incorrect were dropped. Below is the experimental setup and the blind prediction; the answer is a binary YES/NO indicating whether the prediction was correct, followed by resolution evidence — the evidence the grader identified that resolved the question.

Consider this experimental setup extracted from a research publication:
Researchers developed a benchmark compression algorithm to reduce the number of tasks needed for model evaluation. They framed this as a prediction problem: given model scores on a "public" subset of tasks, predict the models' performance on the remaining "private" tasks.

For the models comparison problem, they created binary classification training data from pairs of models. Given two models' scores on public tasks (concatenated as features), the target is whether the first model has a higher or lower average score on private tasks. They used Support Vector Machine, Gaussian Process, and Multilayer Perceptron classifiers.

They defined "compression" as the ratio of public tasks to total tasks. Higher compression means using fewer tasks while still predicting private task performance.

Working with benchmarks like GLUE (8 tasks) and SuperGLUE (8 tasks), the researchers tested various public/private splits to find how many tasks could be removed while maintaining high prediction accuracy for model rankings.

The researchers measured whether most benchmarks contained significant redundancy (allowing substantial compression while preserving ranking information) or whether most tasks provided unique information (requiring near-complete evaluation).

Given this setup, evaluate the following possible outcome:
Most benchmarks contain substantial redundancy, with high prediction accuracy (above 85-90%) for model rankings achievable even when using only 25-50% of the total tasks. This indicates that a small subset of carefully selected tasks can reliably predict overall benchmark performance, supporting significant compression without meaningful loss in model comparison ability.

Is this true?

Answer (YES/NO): NO